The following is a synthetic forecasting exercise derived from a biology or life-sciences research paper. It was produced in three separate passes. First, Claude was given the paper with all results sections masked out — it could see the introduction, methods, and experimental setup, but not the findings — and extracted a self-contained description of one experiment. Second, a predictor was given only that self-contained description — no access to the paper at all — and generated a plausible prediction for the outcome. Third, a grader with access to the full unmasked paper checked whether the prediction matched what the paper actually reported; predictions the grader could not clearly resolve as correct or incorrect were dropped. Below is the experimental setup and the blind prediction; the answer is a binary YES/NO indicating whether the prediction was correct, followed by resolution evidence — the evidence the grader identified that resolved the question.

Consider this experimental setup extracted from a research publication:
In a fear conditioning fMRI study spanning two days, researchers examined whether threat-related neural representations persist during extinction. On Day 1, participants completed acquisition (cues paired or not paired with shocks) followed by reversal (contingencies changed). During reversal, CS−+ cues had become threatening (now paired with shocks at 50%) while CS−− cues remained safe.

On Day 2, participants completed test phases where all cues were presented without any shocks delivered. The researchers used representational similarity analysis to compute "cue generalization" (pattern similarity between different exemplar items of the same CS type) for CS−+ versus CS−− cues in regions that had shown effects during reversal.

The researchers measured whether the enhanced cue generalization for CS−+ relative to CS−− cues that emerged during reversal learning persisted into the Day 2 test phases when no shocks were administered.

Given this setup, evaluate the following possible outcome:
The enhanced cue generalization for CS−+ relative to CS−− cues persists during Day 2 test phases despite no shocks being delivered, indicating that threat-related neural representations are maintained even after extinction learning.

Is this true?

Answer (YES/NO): NO